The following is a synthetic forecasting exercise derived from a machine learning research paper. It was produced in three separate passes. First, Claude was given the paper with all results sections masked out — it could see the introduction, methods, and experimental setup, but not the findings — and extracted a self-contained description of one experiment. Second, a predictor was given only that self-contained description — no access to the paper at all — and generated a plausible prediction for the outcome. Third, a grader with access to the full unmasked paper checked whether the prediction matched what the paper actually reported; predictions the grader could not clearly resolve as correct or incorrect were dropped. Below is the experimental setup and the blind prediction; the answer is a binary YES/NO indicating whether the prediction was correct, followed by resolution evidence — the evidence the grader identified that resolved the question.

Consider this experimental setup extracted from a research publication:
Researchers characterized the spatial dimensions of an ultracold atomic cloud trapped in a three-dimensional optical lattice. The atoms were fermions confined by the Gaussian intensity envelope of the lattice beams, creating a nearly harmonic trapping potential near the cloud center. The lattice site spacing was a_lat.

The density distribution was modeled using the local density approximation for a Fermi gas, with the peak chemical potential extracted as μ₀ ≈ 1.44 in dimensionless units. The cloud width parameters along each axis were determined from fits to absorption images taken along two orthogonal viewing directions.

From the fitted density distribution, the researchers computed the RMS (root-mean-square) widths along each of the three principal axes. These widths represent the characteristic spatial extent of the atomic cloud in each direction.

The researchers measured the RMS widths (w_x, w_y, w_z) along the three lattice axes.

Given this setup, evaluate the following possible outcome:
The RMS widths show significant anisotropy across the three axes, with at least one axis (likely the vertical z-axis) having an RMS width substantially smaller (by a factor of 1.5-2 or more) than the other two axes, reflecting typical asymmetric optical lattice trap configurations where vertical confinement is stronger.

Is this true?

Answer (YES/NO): YES